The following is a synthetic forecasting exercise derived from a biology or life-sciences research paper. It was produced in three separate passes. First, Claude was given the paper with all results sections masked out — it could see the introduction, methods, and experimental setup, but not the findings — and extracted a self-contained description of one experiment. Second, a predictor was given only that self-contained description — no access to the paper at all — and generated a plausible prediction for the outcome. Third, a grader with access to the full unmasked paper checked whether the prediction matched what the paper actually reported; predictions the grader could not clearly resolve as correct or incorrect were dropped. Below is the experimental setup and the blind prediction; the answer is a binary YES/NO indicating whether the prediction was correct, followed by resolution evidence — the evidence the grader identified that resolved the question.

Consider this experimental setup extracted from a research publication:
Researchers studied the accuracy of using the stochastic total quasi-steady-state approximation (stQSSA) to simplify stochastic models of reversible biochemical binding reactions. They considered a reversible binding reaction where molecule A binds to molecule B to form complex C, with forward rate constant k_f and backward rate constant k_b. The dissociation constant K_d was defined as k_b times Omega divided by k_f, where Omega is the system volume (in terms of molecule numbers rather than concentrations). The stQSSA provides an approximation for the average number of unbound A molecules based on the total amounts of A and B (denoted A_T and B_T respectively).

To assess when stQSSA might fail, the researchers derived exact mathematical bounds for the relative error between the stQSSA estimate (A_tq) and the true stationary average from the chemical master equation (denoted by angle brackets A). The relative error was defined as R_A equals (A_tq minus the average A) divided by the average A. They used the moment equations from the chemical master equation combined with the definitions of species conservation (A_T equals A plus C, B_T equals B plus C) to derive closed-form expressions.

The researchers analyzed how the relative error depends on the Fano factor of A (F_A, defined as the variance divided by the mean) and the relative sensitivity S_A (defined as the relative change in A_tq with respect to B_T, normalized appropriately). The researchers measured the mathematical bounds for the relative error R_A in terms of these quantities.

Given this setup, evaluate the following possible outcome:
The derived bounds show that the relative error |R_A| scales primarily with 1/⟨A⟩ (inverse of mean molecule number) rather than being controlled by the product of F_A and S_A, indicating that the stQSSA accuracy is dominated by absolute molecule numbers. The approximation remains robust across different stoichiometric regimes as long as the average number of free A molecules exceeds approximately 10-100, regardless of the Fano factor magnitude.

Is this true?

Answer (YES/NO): NO